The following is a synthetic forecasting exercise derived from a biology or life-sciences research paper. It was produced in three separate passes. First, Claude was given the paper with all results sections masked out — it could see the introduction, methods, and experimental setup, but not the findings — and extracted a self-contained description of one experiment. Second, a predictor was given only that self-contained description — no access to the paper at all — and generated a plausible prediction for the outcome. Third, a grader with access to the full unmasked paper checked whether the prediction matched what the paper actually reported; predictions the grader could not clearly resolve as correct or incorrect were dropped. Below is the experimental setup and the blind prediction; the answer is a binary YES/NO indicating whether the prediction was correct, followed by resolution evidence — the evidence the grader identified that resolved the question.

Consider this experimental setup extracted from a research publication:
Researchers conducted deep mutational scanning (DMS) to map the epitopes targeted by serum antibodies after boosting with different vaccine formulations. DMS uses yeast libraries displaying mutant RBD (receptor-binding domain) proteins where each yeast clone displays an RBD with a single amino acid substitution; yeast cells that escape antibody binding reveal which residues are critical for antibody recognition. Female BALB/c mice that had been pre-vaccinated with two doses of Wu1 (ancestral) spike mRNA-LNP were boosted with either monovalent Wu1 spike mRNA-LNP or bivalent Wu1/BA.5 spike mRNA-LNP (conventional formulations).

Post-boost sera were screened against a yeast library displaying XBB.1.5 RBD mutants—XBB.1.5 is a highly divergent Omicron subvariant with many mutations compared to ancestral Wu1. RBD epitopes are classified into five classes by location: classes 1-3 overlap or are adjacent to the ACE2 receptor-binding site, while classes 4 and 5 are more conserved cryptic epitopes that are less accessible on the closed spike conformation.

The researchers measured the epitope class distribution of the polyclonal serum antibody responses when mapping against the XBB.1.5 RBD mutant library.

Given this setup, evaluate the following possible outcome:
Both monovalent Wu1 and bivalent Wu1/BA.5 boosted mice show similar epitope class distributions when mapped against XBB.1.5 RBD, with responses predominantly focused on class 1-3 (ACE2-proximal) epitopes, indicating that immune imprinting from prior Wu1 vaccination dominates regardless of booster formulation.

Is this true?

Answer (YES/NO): NO